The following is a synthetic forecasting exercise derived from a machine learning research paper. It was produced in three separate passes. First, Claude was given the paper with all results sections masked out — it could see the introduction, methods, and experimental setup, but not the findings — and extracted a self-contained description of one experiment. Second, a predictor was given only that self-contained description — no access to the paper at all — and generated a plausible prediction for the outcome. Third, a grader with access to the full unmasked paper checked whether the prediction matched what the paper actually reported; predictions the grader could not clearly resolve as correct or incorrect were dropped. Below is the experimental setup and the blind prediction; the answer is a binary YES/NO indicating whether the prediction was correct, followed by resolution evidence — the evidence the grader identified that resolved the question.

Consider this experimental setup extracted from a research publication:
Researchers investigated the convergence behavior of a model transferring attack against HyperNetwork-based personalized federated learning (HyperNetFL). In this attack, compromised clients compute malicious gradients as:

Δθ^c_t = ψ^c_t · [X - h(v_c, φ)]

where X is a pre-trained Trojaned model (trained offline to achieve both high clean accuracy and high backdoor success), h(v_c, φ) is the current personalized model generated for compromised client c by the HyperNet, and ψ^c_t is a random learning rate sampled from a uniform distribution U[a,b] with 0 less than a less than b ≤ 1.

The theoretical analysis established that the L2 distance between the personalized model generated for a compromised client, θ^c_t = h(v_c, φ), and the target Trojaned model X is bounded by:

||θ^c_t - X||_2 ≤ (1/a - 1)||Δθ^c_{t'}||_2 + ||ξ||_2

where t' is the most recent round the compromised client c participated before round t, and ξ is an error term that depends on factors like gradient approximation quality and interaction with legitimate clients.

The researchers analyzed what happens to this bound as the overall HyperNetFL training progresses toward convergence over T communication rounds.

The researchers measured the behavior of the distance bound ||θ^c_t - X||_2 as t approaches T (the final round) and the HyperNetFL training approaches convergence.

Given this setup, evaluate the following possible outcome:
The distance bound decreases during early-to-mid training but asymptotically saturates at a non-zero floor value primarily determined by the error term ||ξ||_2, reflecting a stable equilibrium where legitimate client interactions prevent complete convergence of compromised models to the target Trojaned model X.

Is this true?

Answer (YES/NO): NO